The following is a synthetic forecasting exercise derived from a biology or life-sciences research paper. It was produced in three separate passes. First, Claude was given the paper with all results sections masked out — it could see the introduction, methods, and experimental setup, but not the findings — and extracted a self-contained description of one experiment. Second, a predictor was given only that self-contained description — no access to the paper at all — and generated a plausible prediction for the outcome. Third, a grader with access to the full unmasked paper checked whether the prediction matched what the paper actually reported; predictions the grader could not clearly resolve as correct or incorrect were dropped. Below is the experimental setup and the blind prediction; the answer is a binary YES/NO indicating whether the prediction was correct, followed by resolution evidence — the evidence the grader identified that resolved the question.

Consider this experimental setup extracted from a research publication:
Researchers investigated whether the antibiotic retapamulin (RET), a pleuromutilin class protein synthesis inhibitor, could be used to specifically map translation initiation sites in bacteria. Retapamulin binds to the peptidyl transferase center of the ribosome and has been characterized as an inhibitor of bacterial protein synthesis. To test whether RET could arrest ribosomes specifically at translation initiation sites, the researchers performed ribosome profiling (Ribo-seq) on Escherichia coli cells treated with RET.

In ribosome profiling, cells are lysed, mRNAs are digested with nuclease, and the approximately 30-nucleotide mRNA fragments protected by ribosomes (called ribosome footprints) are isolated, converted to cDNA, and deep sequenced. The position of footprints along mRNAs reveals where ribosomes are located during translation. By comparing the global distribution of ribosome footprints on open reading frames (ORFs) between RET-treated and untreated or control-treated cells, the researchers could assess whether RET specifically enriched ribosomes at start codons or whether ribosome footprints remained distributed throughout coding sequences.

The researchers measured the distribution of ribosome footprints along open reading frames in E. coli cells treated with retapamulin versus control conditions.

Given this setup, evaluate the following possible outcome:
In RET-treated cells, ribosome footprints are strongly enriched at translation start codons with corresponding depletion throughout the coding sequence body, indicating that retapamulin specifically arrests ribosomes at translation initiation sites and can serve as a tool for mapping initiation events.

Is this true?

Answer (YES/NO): YES